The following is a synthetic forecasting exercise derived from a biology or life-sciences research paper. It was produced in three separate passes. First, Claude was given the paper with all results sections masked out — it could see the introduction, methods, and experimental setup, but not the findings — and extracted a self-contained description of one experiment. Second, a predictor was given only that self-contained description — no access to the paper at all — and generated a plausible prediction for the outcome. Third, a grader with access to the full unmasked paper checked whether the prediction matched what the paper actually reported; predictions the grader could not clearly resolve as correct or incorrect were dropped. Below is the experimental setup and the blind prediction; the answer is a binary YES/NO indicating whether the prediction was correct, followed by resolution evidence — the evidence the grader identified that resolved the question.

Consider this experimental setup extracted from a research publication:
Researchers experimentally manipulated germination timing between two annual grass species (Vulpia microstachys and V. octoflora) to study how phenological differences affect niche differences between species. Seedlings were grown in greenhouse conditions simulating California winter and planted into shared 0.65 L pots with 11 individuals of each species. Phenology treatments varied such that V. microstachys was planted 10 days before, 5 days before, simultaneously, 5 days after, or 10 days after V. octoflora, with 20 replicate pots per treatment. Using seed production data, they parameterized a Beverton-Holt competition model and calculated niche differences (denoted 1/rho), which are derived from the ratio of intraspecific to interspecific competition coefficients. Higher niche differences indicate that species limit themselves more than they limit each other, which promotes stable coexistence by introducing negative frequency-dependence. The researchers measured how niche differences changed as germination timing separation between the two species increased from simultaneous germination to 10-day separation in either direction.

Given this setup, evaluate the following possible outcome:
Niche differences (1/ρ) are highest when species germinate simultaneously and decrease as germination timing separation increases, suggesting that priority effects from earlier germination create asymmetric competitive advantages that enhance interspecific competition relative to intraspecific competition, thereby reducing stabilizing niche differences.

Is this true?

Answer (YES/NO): NO